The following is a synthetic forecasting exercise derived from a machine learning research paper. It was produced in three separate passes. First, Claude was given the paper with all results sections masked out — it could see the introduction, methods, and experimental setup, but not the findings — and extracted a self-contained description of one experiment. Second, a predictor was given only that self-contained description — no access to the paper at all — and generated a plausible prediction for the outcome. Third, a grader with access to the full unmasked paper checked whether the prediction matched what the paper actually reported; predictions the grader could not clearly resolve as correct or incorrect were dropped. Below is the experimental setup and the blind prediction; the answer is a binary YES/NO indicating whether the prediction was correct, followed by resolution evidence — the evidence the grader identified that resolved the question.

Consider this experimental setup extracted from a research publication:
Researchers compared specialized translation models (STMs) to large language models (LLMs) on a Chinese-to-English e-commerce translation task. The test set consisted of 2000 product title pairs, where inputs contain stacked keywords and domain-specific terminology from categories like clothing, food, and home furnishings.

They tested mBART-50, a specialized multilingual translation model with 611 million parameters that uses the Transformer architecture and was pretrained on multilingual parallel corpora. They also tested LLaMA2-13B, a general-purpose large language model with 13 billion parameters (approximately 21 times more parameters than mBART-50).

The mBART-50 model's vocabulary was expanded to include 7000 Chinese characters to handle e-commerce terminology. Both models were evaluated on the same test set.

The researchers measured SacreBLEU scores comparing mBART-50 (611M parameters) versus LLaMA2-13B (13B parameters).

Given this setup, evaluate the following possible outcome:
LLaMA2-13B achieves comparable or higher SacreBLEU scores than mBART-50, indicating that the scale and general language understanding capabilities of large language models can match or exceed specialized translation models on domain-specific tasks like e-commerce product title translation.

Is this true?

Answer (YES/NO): YES